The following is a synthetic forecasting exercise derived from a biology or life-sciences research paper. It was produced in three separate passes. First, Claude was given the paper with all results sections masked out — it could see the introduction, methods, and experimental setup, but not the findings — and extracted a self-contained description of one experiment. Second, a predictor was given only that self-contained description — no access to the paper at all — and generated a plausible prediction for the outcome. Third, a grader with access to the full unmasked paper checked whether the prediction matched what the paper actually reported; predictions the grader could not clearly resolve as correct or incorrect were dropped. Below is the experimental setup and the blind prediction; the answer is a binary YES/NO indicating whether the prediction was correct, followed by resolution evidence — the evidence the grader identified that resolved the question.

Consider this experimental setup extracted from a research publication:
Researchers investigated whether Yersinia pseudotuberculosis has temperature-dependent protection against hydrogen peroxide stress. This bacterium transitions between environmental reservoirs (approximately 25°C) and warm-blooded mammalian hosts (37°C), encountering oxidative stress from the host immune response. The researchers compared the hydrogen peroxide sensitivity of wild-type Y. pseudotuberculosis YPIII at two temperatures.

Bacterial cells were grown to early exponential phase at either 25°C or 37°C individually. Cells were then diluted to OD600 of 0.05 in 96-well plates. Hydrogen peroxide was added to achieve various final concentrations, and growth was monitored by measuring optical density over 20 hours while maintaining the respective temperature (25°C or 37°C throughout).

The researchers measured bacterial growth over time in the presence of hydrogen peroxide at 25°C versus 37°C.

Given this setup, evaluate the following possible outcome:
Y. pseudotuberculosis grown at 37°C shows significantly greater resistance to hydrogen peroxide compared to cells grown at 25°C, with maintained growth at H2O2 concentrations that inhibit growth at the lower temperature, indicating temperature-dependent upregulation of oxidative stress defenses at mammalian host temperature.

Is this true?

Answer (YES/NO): YES